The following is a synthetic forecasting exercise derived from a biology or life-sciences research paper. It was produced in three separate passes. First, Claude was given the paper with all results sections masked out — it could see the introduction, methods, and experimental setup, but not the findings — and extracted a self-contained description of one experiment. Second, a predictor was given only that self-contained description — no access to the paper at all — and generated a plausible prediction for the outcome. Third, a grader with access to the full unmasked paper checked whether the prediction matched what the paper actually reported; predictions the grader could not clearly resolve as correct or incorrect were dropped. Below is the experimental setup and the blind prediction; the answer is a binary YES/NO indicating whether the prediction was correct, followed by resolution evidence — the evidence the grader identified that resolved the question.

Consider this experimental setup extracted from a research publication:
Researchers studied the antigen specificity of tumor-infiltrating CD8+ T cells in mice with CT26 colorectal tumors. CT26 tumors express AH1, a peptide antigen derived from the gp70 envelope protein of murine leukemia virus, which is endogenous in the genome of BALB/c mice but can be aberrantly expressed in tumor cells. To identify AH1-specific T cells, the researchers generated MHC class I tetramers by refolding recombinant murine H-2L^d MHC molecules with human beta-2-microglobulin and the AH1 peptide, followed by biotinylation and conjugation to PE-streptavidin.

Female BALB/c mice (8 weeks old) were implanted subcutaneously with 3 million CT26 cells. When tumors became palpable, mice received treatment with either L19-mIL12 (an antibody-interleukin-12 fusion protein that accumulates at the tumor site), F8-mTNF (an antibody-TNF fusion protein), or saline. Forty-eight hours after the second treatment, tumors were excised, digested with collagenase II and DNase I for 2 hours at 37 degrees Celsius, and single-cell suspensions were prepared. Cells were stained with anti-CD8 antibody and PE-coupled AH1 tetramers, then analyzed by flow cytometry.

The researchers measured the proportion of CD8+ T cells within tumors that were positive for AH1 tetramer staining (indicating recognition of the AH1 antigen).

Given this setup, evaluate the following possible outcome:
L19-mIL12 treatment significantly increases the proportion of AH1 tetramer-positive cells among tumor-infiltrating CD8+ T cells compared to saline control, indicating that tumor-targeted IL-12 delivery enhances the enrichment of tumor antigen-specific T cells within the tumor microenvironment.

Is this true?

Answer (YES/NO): NO